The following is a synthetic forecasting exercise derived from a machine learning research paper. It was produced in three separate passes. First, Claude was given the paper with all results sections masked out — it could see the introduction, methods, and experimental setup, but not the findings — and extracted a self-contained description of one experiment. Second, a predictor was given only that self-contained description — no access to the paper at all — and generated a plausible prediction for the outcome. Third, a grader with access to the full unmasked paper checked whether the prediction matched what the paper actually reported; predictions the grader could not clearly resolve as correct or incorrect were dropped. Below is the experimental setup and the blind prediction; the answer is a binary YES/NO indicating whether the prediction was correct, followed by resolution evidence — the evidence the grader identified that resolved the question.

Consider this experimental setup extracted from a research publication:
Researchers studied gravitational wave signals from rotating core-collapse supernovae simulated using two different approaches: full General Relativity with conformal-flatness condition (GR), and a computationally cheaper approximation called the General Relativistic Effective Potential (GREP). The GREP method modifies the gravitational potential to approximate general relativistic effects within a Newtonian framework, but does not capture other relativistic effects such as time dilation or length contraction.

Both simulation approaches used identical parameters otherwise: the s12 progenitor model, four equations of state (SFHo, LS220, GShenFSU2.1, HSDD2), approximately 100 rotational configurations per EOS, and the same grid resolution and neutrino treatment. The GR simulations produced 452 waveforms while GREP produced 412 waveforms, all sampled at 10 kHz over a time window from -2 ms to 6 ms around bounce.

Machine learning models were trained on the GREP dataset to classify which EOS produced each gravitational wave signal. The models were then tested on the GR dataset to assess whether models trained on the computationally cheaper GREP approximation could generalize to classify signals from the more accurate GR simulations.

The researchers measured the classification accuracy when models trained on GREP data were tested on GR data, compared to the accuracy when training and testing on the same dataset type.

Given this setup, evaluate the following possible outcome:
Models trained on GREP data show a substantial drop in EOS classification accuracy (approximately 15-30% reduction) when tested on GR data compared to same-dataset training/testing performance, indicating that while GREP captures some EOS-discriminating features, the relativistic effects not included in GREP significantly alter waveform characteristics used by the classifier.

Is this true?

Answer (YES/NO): NO